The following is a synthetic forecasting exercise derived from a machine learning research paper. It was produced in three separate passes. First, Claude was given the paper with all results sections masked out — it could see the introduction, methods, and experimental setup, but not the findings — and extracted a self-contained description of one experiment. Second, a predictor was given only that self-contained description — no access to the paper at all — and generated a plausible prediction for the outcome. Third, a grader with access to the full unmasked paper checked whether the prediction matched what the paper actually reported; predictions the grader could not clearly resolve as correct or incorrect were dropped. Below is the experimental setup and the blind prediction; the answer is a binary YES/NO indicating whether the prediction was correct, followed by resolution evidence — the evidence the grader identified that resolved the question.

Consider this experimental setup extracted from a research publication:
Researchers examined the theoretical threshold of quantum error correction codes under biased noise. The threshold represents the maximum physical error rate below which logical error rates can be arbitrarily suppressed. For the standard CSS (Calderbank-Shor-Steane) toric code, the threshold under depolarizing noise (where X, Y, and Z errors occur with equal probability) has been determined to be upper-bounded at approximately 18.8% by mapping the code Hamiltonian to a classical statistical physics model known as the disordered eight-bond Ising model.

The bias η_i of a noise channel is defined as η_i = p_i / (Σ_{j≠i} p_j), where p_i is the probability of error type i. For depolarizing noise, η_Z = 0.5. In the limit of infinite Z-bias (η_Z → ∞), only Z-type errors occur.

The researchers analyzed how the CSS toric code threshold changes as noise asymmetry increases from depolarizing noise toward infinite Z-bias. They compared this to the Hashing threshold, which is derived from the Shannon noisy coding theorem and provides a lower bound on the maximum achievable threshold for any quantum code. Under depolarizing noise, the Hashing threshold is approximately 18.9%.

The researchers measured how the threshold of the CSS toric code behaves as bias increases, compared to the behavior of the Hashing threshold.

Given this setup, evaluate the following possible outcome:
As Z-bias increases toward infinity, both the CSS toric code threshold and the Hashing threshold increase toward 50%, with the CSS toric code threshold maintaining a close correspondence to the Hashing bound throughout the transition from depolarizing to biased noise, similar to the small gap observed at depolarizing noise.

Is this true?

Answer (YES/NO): NO